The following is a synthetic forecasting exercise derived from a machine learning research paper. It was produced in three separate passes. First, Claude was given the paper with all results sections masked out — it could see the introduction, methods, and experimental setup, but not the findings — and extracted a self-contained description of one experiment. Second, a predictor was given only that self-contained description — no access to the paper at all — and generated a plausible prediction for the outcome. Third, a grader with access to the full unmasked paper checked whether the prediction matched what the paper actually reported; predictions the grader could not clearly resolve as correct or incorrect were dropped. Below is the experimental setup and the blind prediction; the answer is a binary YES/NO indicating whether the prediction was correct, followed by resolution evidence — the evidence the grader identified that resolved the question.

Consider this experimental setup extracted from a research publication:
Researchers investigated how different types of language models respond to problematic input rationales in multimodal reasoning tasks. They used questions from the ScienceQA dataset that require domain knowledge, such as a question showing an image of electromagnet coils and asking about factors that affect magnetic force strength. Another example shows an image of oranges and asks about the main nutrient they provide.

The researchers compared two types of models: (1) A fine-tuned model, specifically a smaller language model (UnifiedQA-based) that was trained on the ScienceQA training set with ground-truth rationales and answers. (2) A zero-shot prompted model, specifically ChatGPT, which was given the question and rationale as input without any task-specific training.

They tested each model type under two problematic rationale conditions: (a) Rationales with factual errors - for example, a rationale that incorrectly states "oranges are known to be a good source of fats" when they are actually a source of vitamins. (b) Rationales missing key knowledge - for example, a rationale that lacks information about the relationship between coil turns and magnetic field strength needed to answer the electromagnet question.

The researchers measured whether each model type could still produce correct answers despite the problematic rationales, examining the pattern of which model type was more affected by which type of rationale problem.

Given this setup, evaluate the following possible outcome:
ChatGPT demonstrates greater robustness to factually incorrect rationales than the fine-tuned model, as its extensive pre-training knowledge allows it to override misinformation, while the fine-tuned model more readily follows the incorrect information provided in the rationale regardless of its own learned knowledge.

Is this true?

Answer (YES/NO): NO